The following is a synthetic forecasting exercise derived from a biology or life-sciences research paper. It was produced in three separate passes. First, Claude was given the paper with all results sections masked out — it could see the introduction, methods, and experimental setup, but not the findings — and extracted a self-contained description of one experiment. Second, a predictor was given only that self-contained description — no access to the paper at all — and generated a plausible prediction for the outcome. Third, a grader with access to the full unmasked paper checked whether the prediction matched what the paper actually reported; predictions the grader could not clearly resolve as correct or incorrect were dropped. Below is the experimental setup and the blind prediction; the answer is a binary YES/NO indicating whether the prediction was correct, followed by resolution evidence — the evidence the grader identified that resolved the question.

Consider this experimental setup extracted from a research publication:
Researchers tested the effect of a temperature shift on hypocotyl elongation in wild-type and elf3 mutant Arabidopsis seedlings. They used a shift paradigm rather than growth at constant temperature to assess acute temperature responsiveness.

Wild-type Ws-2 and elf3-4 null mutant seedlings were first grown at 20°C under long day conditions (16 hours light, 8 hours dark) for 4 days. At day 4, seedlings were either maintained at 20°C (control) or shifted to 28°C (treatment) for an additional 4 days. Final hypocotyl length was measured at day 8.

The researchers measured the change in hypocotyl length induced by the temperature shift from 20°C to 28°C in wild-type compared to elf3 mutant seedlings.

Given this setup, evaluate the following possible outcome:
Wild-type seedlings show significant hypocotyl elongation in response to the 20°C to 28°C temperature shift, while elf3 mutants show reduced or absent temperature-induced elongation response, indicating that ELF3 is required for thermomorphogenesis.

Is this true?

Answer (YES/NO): NO